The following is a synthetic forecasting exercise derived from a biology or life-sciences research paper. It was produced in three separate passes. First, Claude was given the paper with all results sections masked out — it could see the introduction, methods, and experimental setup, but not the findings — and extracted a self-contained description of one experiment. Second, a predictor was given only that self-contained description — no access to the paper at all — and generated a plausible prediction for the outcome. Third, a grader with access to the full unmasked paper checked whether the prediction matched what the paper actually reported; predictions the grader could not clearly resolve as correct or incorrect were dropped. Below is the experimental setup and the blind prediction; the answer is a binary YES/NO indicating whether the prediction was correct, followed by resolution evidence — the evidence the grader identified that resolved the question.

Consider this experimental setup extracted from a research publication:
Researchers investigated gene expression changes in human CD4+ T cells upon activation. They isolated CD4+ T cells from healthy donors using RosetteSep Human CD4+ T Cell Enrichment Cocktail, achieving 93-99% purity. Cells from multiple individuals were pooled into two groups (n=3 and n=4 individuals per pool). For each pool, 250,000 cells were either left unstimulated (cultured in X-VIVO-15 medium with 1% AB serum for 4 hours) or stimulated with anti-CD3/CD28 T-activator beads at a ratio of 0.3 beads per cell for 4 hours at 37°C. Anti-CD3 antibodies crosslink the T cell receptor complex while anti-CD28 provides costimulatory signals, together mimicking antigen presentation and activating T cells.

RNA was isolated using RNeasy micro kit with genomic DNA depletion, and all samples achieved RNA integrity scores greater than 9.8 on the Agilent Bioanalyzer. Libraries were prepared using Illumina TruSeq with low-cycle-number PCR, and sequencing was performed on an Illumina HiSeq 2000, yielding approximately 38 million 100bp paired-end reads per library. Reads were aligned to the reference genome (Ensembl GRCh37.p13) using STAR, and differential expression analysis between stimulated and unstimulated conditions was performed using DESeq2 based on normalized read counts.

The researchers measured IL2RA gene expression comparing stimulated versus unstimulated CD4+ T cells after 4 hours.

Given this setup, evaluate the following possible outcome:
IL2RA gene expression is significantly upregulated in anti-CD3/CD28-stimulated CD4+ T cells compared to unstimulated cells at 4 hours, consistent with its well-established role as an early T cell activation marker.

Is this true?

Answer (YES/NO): YES